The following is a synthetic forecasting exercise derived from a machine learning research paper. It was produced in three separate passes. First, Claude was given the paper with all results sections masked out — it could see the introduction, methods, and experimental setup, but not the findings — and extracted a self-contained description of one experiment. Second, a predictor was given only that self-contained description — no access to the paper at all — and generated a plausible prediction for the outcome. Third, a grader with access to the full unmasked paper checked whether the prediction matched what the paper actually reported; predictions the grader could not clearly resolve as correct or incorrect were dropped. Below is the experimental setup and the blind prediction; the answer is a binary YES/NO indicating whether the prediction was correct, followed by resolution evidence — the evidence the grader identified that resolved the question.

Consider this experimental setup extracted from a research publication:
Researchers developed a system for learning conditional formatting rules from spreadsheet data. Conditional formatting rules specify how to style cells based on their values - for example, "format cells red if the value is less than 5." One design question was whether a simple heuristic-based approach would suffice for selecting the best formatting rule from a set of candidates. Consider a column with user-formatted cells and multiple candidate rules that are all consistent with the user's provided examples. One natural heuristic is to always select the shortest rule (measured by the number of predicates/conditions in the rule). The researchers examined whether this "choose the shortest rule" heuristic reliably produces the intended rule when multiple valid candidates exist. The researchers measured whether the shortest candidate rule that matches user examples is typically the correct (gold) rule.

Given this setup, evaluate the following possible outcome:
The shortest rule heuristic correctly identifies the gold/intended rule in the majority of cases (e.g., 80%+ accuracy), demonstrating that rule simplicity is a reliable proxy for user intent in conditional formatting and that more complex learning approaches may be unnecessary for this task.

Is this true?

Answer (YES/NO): NO